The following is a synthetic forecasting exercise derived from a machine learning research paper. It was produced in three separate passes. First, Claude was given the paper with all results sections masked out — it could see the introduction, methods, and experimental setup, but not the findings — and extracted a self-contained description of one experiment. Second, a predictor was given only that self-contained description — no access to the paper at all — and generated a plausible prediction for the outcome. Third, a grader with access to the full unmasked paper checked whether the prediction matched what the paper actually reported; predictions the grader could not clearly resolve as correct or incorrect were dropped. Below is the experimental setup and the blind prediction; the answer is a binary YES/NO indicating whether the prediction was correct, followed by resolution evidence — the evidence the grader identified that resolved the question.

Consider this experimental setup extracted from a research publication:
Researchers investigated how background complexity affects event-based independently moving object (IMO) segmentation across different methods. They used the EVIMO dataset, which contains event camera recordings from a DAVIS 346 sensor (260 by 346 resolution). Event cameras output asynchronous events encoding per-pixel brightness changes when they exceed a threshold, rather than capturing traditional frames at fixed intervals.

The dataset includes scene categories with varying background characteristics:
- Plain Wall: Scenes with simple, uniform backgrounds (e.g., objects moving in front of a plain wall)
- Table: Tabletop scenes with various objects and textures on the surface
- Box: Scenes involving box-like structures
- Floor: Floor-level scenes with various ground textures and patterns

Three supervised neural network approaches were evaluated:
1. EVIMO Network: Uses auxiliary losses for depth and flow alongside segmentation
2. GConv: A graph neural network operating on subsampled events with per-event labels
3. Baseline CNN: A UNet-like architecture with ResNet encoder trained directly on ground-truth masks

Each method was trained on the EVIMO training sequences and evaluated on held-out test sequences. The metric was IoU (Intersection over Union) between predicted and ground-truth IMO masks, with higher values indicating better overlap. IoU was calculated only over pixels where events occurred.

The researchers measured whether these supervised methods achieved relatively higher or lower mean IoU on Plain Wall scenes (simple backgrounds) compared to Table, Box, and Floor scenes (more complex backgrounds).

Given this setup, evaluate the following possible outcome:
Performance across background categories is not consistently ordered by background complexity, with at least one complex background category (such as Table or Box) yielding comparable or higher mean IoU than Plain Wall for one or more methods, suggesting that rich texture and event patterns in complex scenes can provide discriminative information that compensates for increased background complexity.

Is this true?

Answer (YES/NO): YES